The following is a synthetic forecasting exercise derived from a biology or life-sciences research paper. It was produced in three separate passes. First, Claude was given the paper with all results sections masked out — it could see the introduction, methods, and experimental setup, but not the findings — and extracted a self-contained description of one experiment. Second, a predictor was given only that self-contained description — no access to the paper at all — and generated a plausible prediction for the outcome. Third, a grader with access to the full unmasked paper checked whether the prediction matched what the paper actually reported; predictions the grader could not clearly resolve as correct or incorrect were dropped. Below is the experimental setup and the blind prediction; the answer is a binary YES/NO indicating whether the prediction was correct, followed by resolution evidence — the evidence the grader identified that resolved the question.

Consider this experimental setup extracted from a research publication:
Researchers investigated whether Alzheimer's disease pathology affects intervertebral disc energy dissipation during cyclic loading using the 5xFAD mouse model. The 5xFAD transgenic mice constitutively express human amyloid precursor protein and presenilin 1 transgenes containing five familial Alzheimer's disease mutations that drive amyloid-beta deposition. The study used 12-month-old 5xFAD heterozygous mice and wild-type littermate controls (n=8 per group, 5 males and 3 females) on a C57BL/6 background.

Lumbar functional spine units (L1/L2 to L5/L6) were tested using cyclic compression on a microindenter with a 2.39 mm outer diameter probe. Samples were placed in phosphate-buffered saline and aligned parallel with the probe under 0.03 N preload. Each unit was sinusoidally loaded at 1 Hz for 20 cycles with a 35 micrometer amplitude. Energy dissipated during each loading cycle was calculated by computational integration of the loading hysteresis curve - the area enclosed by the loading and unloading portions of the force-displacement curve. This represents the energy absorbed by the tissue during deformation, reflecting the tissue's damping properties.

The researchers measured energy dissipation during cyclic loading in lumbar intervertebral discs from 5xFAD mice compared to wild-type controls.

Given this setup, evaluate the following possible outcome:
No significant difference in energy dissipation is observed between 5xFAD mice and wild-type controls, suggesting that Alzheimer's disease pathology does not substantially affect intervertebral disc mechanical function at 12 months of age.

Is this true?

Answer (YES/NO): NO